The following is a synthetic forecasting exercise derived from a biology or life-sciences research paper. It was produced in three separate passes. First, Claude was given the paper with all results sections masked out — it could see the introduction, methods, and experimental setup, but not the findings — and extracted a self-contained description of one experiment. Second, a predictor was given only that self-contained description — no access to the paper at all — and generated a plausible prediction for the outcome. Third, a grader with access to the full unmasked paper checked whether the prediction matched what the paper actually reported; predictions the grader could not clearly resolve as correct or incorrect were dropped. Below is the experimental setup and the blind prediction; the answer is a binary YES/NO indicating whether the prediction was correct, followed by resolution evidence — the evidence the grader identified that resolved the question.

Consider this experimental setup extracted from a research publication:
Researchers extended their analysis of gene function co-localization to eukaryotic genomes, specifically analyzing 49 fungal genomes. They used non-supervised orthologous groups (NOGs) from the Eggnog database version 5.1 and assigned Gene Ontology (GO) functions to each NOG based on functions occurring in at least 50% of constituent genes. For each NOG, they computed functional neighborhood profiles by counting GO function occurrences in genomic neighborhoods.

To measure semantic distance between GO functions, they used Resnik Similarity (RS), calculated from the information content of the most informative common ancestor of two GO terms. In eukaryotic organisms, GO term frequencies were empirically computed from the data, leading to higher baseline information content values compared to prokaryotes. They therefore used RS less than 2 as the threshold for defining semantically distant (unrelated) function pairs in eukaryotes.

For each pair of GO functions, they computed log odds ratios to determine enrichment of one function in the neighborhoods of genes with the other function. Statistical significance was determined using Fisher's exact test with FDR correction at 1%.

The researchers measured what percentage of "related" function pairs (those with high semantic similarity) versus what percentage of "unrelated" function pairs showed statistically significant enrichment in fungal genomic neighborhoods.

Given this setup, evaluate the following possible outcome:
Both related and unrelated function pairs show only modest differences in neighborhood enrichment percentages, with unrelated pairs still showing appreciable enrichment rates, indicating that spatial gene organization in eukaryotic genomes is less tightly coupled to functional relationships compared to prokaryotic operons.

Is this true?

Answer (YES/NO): NO